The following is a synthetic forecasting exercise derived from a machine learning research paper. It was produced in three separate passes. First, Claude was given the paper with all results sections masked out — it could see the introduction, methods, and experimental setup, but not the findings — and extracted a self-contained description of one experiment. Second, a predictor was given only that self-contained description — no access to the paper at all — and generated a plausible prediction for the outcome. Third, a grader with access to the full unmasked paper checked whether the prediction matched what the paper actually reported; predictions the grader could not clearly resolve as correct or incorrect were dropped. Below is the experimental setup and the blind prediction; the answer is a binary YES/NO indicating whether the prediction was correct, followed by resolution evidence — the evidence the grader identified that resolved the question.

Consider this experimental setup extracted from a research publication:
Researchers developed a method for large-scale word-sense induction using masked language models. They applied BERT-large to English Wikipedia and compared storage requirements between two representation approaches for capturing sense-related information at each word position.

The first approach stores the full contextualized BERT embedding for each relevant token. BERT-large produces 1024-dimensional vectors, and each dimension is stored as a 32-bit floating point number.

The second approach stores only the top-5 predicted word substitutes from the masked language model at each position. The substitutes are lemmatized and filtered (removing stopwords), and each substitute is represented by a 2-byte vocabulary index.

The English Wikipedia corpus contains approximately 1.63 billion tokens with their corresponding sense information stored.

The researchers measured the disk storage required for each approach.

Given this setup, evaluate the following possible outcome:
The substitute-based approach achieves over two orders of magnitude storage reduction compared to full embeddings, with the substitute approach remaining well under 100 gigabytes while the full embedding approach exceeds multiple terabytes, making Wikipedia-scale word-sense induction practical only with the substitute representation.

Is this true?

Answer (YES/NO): YES